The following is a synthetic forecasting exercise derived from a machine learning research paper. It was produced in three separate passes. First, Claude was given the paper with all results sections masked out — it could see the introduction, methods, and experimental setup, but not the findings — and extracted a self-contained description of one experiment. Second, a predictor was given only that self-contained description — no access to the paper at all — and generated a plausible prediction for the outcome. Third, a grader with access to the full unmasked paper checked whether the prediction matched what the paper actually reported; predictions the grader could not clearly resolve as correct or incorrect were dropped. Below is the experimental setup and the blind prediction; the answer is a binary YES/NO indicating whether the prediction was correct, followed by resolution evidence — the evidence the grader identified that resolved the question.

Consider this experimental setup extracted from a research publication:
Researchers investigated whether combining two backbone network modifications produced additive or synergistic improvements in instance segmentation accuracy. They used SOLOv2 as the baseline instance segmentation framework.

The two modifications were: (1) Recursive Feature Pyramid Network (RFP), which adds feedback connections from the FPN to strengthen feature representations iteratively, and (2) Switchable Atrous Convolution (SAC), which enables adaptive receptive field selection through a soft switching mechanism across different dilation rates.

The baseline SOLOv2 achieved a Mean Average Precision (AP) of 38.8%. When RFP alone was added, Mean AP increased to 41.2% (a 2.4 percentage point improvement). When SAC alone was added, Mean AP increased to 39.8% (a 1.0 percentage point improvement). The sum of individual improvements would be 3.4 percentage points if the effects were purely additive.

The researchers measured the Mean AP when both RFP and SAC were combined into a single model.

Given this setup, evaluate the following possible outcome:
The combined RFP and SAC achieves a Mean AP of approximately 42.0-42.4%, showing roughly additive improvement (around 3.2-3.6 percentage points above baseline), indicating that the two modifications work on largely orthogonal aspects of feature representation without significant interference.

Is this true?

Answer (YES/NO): NO